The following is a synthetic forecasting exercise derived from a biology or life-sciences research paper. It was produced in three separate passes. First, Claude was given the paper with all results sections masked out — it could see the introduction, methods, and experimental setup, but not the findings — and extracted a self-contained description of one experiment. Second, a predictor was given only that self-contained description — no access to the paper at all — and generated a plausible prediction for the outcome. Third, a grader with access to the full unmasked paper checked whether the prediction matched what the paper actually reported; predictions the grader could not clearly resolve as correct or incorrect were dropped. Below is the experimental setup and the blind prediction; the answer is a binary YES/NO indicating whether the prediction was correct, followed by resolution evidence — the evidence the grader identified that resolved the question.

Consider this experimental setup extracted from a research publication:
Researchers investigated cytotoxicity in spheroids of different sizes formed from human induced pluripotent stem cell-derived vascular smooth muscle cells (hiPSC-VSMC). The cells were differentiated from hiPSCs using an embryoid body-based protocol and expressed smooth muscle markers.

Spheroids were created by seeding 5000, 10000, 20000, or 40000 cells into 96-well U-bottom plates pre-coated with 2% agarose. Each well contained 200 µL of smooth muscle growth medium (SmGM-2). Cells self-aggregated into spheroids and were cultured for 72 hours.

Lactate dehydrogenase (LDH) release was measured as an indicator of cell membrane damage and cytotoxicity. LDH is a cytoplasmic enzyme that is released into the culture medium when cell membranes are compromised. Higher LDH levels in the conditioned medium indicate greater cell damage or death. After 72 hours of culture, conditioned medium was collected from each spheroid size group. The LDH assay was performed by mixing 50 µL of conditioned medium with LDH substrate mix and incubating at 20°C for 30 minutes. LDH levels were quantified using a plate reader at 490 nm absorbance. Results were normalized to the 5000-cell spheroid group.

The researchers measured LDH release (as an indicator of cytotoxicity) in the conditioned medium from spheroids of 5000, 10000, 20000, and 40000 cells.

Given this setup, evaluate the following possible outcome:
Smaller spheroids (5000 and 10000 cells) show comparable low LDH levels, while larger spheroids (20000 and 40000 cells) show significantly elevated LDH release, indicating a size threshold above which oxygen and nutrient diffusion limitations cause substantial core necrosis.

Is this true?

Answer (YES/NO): YES